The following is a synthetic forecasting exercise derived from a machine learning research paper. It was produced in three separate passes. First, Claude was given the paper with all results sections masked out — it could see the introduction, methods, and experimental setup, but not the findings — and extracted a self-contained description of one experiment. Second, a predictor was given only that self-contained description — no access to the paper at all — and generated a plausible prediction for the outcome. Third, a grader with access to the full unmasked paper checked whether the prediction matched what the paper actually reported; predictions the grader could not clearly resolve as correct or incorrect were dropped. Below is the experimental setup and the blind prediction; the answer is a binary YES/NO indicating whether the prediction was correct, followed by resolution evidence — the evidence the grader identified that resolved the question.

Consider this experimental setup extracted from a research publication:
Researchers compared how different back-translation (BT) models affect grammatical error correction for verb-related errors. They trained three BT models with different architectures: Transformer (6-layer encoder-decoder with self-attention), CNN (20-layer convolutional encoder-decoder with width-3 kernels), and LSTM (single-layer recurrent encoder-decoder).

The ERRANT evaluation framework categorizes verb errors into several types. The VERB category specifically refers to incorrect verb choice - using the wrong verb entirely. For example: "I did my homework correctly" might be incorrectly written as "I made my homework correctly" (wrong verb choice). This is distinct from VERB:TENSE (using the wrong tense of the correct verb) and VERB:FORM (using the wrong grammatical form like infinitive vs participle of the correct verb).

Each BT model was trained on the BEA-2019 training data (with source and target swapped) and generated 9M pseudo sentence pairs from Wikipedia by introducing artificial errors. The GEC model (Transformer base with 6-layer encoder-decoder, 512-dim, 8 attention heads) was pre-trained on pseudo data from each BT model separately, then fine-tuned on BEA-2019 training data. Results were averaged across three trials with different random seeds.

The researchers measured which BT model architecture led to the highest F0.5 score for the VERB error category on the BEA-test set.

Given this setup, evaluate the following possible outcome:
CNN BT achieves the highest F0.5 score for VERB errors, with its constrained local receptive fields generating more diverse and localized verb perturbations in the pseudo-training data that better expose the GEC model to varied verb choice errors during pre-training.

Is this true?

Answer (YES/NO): NO